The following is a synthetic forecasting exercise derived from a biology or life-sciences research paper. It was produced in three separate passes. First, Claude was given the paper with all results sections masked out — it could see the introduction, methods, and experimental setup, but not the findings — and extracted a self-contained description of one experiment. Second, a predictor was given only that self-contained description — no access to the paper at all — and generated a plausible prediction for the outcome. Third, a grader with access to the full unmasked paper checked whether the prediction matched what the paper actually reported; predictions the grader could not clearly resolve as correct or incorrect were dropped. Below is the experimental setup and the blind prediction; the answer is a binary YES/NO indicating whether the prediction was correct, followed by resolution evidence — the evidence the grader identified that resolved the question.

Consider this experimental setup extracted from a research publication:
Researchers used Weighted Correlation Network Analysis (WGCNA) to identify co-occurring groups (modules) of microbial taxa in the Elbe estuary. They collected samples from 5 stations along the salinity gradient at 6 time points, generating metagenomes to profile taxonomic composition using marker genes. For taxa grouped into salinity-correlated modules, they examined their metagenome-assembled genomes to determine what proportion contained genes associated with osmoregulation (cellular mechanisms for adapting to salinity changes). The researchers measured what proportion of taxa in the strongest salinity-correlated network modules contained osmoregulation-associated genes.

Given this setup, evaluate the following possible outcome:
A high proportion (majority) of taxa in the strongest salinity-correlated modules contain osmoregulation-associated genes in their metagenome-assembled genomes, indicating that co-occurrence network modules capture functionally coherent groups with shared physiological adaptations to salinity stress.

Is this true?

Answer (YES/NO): NO